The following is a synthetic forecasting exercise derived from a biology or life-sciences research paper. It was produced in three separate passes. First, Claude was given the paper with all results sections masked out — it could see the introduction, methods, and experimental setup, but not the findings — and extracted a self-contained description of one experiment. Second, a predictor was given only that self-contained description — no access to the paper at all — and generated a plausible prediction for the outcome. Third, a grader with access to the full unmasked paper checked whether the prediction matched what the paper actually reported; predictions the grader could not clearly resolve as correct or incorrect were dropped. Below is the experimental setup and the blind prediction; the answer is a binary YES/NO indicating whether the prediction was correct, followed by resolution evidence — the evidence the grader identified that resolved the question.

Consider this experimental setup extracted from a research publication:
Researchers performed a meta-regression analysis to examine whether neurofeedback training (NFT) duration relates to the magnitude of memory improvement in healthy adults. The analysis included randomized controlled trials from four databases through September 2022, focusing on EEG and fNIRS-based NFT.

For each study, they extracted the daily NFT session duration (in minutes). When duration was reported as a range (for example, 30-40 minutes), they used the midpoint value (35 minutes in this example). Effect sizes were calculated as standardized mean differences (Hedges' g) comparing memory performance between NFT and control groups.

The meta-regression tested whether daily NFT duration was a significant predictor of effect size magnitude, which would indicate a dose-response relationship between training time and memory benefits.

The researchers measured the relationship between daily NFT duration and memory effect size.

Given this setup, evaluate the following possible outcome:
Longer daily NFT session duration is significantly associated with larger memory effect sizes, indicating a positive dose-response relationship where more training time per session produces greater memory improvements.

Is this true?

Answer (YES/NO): YES